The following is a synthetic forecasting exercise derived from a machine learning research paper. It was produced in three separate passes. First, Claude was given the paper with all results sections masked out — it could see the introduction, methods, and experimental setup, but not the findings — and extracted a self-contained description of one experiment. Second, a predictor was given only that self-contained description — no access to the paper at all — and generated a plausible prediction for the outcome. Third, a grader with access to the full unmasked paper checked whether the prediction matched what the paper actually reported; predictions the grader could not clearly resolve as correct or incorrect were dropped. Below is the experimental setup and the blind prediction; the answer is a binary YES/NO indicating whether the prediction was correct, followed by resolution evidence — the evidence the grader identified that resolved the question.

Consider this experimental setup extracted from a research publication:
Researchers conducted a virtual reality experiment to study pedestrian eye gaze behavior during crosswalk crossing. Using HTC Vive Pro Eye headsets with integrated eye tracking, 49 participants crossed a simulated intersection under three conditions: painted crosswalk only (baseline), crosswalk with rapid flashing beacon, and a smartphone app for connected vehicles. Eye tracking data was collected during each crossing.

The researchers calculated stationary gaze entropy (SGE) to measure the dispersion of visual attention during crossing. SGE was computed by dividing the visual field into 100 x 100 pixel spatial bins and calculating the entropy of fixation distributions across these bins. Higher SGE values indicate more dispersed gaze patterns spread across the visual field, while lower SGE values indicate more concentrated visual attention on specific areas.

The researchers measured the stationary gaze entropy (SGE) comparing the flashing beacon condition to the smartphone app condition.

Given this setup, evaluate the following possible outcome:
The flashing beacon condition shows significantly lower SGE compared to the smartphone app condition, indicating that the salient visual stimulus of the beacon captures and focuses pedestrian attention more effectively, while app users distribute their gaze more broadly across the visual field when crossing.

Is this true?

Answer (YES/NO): NO